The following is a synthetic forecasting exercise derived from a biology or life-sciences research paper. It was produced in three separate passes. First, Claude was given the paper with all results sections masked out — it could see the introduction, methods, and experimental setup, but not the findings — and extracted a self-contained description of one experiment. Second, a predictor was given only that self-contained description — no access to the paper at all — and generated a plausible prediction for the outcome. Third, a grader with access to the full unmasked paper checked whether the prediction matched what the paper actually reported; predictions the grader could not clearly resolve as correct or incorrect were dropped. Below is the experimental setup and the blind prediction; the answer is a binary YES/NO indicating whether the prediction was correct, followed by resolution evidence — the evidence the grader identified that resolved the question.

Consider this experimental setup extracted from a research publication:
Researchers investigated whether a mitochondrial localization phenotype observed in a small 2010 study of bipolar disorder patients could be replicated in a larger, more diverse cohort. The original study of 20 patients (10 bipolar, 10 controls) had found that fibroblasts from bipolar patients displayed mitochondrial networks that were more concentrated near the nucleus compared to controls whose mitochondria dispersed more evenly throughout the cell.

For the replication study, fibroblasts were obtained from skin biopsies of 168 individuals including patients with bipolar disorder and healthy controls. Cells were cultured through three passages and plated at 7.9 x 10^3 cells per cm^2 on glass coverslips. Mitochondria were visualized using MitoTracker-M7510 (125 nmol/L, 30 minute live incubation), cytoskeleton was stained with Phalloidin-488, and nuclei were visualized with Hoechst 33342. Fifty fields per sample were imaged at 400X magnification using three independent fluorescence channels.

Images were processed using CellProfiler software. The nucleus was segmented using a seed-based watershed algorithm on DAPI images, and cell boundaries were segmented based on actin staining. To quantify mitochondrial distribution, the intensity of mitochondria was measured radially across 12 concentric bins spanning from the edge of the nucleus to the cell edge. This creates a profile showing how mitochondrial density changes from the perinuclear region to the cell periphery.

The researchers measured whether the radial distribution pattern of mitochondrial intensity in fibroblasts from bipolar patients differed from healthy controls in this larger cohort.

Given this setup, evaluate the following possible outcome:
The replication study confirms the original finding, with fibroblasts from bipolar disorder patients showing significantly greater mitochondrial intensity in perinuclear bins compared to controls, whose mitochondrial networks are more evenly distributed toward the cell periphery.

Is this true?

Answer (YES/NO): YES